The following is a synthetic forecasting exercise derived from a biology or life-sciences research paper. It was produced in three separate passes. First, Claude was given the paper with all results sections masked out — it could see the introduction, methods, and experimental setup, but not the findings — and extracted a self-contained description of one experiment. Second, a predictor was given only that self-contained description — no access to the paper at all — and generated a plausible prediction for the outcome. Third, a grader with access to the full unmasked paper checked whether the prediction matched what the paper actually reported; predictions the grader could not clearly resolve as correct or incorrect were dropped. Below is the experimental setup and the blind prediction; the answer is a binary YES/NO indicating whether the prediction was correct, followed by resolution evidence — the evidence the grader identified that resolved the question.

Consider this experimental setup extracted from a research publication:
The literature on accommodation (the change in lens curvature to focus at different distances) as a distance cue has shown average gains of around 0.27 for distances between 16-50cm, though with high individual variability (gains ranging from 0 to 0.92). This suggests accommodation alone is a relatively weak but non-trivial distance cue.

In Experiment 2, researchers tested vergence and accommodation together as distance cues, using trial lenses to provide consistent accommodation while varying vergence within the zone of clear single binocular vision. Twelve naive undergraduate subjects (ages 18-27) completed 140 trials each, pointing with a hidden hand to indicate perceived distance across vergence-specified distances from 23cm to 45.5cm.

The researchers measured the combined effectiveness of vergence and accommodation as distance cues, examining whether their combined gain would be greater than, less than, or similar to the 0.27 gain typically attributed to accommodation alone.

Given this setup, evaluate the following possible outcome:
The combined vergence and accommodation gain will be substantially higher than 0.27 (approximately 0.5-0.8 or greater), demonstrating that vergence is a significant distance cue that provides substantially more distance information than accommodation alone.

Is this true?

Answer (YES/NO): NO